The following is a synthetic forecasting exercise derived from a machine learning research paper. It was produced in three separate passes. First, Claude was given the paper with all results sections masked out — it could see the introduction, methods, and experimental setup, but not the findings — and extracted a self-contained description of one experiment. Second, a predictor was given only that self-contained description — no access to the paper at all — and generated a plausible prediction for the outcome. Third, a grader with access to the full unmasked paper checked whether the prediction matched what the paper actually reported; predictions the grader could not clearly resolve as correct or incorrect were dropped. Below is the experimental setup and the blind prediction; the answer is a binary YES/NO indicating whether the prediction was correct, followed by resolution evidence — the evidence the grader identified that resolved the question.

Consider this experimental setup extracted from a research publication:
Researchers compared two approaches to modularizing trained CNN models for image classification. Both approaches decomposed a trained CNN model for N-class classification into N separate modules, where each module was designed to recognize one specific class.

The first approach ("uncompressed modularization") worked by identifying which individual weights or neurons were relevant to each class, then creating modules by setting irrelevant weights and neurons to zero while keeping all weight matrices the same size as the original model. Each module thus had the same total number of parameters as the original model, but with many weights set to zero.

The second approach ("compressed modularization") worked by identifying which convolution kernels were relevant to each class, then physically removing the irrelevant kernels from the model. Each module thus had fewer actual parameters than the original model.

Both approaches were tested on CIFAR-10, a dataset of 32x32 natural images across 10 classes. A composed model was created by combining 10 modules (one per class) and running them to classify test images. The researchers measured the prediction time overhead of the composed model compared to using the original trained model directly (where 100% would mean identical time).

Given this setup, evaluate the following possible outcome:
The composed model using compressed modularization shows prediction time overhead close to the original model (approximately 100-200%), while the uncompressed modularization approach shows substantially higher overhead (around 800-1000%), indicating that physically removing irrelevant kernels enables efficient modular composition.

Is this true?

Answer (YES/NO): NO